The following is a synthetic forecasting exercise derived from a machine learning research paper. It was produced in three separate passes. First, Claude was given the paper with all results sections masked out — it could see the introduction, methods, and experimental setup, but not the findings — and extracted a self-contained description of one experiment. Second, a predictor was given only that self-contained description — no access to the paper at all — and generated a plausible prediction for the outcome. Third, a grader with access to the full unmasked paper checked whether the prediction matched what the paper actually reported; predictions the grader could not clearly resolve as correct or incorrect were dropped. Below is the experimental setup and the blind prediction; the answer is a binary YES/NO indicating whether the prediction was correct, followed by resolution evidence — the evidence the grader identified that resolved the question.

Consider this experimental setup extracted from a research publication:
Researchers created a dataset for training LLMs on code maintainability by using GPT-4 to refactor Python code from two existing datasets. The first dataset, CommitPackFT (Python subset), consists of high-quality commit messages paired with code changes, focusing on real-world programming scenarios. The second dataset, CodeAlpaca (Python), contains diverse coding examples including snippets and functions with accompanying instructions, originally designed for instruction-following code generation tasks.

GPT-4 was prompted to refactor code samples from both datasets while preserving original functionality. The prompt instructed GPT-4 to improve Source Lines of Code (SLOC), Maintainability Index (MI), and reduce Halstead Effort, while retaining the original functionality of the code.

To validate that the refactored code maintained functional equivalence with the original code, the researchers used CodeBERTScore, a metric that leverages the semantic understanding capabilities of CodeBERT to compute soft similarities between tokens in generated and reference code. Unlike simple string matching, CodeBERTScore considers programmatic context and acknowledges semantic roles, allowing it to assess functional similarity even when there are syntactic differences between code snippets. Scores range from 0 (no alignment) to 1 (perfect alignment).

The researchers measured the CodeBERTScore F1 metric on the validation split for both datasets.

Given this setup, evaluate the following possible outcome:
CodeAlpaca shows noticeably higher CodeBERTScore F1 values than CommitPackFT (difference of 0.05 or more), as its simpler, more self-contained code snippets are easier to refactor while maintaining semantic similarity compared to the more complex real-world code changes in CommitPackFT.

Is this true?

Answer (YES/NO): NO